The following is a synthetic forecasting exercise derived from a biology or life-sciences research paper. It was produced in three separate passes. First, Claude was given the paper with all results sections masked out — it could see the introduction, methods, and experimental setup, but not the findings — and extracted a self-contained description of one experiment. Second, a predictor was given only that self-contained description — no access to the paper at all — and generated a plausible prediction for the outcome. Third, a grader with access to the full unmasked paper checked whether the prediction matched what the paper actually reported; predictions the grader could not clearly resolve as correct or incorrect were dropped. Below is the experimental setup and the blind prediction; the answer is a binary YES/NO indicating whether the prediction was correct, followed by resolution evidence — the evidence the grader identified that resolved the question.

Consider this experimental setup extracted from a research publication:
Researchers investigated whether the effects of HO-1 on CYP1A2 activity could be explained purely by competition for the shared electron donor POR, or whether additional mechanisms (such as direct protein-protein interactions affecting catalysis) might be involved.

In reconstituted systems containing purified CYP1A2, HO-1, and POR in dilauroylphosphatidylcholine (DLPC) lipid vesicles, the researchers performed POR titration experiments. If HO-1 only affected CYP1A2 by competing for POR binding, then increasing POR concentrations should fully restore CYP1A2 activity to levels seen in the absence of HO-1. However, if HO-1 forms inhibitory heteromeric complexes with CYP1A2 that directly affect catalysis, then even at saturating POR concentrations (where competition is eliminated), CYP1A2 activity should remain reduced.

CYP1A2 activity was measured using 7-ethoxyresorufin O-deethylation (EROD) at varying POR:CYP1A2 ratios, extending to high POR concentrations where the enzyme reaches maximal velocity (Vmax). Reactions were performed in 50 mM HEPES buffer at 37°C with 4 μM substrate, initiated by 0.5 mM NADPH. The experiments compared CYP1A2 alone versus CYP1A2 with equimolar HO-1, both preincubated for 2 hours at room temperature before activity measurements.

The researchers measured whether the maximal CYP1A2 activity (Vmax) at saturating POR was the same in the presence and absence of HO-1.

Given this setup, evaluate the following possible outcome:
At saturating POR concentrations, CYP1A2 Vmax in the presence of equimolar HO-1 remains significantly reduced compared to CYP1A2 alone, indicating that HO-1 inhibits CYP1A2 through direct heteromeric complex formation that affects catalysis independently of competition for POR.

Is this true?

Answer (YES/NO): YES